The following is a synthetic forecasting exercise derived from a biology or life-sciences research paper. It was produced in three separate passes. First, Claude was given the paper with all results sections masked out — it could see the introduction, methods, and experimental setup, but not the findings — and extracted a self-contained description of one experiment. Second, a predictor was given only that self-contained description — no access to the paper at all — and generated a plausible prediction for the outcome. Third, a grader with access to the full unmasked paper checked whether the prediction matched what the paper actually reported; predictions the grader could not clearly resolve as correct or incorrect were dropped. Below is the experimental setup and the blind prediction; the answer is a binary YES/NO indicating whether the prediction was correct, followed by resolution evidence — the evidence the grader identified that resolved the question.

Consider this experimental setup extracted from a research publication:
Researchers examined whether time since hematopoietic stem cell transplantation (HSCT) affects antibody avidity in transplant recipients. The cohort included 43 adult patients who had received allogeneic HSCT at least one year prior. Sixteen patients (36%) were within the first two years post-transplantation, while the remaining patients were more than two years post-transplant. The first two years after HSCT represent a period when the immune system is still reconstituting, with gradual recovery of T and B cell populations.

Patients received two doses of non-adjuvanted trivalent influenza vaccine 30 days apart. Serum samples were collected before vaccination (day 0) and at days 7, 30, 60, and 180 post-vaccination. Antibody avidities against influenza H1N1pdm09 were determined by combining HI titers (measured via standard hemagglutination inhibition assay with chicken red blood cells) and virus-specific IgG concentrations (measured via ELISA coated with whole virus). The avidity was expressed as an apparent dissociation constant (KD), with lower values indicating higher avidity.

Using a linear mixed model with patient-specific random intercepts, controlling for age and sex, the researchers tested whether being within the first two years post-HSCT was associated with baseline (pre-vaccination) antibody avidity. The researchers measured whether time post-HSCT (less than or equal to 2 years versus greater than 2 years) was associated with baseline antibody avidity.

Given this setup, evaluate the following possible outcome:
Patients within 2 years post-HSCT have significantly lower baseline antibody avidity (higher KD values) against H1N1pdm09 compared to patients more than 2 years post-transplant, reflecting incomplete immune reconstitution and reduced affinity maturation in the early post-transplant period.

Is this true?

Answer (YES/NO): NO